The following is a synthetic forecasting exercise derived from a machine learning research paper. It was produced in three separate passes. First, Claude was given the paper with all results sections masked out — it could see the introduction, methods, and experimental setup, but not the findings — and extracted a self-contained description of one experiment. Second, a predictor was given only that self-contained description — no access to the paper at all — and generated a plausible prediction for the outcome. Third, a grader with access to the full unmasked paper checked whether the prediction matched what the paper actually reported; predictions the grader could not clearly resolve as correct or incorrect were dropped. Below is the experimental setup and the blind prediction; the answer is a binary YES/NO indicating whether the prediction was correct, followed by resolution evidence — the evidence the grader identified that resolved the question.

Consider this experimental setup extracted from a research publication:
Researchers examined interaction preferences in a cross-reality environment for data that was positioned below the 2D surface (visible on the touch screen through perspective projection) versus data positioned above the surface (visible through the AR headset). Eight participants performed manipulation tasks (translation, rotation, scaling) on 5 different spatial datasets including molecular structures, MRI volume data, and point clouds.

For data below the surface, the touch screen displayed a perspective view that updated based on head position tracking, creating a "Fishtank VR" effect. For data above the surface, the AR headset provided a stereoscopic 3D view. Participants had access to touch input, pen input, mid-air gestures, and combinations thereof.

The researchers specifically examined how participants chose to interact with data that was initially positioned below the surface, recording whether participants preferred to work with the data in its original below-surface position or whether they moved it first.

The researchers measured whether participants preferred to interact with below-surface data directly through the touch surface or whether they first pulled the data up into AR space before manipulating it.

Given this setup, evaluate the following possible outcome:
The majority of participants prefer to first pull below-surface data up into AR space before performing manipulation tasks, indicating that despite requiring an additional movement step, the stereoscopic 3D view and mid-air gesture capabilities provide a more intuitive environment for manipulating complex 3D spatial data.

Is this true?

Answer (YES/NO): NO